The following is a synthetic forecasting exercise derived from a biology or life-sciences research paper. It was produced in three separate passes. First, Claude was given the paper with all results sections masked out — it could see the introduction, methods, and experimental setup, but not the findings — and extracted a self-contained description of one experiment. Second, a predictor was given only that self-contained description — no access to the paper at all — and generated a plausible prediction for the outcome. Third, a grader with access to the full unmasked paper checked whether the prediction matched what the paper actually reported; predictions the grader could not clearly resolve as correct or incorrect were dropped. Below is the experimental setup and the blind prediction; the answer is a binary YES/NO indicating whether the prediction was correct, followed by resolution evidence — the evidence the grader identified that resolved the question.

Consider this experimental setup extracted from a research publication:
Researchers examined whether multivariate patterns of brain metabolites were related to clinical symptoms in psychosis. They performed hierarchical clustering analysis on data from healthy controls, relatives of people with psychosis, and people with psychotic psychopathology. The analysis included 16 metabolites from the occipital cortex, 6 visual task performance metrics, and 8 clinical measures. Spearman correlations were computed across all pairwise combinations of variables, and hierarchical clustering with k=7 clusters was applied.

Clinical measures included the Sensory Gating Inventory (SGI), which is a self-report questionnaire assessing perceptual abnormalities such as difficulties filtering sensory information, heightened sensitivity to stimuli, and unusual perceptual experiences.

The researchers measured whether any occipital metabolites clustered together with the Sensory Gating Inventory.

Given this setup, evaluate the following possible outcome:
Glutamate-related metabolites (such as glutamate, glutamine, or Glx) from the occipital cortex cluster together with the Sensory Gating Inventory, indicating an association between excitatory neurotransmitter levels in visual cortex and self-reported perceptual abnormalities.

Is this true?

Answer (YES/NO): NO